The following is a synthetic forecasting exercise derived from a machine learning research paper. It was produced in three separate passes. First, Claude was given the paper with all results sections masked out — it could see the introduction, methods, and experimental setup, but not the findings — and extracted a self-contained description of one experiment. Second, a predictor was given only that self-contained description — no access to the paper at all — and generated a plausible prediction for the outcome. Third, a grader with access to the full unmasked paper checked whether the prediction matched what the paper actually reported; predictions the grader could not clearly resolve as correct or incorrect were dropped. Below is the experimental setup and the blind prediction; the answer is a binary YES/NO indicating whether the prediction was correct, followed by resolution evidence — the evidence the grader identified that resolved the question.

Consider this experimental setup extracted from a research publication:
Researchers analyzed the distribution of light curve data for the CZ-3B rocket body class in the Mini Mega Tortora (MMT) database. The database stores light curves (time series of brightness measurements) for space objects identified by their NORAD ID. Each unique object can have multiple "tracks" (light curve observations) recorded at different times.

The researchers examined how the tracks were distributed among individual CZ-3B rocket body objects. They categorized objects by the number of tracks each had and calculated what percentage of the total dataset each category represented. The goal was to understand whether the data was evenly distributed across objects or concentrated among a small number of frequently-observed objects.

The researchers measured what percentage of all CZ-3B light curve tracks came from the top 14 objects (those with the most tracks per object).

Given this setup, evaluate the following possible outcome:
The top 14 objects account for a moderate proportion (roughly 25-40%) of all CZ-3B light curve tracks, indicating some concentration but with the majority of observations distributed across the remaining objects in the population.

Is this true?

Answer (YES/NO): NO